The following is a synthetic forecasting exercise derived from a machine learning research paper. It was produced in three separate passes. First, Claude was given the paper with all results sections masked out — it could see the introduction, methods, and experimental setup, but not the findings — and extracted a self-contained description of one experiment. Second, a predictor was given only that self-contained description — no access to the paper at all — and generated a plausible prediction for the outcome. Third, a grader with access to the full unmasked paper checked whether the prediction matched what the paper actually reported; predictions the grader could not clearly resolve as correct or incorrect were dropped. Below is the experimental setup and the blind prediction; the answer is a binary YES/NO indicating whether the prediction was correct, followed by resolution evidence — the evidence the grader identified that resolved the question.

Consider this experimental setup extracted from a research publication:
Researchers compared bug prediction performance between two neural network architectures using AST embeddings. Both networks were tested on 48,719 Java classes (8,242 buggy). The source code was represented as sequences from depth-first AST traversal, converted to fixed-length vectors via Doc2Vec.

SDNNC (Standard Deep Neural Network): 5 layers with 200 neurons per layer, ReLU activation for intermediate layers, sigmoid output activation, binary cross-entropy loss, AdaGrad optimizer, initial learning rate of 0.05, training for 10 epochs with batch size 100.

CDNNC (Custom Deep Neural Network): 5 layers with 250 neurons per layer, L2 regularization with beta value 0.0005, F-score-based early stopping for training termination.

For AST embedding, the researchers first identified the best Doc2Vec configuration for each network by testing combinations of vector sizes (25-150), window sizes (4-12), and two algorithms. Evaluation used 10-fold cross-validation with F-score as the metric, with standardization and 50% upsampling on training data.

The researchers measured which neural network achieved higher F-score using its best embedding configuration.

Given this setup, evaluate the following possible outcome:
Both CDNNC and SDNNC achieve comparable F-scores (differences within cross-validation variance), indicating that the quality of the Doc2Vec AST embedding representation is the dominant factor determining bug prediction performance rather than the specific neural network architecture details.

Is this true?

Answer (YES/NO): NO